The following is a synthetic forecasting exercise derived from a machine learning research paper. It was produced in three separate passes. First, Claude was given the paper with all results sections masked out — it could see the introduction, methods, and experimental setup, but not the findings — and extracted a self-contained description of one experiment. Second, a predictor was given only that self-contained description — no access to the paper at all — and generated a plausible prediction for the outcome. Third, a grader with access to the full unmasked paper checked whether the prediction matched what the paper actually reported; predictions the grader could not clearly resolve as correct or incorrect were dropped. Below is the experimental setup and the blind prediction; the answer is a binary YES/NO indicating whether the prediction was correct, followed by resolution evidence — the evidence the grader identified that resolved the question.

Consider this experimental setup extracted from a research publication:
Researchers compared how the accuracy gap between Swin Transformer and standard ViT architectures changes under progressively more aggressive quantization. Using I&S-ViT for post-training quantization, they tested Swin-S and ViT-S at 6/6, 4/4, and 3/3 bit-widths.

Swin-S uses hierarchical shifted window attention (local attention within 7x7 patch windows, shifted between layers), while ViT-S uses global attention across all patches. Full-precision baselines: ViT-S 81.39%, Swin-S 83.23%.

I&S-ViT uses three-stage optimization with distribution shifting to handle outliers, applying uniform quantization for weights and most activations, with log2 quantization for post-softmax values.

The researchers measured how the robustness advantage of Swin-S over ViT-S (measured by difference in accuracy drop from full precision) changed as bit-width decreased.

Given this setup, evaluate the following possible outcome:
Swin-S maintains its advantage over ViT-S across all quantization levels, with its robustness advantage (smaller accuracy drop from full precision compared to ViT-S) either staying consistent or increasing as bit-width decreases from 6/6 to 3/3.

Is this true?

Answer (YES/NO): YES